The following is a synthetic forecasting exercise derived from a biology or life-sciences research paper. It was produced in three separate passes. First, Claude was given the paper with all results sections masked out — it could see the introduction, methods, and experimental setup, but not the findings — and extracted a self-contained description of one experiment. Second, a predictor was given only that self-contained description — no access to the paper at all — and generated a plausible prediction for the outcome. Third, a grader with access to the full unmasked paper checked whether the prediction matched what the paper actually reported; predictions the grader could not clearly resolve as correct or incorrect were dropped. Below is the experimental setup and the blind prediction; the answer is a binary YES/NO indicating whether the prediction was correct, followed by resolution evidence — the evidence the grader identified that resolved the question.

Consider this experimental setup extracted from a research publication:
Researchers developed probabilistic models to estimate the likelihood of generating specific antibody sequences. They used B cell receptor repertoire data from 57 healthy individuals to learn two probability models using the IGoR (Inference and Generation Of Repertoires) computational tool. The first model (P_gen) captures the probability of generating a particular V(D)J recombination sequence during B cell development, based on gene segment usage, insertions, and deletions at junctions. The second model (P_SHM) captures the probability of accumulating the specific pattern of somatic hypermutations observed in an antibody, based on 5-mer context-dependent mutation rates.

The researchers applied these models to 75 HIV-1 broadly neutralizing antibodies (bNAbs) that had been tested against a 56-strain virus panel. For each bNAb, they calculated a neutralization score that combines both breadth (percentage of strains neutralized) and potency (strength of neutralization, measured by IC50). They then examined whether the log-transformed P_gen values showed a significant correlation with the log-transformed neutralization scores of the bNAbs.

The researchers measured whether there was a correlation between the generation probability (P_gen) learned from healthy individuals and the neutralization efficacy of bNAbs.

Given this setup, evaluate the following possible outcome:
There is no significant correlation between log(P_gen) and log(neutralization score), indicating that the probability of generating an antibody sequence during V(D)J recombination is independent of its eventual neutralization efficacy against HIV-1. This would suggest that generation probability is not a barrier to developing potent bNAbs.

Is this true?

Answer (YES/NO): YES